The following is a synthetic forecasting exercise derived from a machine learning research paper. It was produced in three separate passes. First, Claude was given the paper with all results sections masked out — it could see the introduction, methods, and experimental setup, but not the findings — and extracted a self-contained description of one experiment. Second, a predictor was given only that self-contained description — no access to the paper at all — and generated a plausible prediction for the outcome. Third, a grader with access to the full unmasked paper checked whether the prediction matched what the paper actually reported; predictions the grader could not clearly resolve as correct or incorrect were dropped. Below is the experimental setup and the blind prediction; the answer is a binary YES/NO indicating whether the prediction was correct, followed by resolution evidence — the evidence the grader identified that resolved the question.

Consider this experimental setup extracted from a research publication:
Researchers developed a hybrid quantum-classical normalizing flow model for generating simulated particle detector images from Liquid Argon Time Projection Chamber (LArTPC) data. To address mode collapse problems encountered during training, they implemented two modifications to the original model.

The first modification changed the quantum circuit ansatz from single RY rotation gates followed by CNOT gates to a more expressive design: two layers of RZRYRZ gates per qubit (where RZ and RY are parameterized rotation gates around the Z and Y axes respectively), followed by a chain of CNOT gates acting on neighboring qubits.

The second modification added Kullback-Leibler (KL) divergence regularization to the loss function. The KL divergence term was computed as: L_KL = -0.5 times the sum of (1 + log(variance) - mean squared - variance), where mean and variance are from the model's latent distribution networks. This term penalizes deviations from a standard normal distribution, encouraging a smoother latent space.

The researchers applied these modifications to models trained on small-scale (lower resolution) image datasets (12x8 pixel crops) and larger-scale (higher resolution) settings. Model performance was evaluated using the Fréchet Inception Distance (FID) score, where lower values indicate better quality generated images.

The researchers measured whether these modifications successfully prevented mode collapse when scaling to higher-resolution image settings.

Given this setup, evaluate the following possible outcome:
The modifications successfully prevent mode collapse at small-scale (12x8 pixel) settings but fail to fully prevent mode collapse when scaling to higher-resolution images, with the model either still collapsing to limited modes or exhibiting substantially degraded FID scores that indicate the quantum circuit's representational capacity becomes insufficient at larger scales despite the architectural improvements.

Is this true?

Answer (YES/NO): NO